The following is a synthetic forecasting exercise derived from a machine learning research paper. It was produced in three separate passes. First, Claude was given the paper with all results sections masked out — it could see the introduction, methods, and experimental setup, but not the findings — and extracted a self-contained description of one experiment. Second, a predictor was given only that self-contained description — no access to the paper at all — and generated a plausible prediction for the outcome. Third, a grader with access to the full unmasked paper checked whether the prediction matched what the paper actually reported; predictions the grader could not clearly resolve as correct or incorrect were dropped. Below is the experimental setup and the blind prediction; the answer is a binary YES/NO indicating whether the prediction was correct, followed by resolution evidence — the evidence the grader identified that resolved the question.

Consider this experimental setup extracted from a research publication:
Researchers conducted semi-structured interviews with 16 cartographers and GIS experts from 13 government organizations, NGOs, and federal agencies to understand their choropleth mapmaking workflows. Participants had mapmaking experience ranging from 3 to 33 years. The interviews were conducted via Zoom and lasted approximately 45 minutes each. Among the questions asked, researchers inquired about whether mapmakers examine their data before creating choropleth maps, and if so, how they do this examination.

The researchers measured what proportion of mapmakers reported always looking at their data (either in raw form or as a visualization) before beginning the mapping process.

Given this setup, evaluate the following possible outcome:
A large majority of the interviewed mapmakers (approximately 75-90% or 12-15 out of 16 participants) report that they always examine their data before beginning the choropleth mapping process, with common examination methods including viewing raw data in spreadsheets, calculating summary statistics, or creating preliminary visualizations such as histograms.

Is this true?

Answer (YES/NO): YES